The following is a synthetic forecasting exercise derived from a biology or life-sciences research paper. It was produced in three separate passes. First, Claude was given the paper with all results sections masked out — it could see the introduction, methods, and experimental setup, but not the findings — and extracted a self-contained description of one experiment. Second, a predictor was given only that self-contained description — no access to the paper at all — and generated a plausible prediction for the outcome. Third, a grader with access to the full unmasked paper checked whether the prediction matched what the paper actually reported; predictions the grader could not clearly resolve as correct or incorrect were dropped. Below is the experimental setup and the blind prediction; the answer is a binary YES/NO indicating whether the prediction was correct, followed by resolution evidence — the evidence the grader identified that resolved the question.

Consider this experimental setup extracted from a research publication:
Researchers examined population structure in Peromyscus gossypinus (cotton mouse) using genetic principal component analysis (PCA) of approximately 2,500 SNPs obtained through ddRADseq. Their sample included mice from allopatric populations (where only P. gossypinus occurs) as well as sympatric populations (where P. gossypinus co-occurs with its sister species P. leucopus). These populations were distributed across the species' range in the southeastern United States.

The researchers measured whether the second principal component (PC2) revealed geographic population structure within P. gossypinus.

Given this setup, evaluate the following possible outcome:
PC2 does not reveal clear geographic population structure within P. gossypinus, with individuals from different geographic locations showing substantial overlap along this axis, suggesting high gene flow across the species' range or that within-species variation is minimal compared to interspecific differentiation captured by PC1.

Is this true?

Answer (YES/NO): NO